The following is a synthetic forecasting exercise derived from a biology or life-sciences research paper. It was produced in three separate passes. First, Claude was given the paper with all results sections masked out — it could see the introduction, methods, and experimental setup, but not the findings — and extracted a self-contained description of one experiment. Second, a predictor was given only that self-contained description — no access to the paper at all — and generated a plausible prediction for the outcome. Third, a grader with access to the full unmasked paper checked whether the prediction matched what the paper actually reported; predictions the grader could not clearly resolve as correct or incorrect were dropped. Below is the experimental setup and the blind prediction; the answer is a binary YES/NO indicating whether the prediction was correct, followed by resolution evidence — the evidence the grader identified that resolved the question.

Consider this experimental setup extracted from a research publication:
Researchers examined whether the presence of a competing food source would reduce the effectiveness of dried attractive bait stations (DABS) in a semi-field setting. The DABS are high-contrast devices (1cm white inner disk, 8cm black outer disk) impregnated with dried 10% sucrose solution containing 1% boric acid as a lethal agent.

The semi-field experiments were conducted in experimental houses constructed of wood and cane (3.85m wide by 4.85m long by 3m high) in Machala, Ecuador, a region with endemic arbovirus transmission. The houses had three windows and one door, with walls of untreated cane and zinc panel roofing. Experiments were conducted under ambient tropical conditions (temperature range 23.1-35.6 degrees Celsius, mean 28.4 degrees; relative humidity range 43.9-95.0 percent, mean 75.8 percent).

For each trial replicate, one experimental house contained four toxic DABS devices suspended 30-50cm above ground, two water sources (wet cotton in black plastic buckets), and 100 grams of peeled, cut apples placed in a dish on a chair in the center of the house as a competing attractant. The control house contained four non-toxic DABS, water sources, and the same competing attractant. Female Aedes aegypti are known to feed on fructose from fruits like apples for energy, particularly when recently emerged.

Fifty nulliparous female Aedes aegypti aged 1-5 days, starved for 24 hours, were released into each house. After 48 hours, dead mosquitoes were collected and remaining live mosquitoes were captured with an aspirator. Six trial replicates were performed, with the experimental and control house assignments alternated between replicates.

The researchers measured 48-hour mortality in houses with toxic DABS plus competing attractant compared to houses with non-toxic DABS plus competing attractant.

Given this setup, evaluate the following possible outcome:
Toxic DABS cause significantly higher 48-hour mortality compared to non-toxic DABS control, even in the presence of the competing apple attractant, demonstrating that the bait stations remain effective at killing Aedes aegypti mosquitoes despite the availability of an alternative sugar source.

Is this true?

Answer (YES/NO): YES